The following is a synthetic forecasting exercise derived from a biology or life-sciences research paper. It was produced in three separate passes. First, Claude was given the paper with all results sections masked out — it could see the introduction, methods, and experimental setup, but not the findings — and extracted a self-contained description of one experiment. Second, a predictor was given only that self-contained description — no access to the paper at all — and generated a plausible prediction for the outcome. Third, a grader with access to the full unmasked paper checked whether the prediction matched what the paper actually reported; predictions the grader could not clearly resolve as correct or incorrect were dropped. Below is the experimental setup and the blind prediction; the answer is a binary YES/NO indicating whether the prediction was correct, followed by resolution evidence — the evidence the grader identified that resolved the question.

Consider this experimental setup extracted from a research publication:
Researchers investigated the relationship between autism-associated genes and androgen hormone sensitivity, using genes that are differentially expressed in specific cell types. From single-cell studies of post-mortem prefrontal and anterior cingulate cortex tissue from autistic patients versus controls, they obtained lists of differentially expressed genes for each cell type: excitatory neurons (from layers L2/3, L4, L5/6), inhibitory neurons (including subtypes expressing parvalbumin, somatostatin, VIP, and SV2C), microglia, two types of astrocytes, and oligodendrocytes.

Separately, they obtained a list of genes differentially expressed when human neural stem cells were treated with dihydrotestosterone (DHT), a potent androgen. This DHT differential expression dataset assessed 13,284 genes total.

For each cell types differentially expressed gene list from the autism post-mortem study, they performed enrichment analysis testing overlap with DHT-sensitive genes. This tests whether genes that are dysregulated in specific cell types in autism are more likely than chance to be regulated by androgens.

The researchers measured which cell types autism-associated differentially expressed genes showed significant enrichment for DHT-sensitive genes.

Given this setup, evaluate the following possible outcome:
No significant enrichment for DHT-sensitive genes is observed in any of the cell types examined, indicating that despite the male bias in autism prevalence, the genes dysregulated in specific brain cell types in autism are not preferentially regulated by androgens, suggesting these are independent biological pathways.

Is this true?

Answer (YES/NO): NO